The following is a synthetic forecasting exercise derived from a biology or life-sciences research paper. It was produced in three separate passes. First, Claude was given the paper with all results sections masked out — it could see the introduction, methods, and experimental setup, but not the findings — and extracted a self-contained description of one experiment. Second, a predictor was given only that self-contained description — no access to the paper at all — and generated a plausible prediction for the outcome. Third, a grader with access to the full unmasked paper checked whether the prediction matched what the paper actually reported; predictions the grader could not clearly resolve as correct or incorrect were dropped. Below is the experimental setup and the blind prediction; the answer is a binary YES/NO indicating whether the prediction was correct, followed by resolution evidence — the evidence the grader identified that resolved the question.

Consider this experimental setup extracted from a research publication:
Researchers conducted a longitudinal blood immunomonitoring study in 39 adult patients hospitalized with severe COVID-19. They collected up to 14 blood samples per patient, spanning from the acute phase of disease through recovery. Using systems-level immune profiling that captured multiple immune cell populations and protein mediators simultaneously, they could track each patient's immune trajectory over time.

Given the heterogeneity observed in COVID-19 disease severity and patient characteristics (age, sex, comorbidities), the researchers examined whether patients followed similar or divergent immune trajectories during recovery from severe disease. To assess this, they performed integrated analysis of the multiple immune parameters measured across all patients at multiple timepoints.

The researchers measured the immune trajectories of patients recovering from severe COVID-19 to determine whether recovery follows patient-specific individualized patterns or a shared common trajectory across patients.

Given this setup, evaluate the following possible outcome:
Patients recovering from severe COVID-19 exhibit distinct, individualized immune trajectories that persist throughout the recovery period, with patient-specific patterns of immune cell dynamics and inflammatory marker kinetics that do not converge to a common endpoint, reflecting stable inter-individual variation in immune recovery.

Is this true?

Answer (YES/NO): NO